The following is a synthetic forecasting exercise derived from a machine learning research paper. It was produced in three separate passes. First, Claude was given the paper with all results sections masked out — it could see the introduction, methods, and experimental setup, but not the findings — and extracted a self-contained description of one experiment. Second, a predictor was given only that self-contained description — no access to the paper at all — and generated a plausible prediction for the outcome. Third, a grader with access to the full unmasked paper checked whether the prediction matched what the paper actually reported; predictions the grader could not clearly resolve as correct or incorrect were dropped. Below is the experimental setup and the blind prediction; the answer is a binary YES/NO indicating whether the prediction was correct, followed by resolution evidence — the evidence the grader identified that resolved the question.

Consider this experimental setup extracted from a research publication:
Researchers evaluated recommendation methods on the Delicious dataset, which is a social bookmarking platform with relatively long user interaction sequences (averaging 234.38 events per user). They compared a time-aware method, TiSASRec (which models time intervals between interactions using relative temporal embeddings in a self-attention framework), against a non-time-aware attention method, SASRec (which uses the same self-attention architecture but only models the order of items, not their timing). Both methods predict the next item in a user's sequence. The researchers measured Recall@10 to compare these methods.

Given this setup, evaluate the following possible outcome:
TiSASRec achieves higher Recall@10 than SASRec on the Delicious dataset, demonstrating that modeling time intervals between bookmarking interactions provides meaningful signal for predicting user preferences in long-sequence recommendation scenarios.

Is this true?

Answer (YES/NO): YES